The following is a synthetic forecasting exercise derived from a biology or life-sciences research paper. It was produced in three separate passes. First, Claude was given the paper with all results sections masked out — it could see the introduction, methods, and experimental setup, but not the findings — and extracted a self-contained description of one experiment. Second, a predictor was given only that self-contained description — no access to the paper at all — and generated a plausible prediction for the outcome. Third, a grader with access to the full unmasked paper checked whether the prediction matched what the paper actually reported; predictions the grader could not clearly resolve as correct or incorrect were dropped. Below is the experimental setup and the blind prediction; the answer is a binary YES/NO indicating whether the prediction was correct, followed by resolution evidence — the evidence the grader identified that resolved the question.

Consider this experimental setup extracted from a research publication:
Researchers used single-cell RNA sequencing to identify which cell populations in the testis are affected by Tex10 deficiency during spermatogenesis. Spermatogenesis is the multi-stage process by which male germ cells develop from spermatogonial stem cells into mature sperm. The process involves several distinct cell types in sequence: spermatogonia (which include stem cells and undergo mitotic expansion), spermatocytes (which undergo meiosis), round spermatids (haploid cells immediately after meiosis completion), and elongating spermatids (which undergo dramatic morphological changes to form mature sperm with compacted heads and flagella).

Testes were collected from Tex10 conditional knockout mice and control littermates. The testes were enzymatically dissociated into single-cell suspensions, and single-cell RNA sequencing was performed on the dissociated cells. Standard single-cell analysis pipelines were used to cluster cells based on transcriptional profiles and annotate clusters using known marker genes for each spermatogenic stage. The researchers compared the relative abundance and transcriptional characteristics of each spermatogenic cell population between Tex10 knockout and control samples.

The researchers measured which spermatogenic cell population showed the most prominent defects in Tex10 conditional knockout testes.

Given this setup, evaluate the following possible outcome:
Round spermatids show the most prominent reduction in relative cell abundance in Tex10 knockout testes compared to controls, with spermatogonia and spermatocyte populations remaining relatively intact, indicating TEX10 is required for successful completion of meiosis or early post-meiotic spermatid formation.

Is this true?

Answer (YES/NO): YES